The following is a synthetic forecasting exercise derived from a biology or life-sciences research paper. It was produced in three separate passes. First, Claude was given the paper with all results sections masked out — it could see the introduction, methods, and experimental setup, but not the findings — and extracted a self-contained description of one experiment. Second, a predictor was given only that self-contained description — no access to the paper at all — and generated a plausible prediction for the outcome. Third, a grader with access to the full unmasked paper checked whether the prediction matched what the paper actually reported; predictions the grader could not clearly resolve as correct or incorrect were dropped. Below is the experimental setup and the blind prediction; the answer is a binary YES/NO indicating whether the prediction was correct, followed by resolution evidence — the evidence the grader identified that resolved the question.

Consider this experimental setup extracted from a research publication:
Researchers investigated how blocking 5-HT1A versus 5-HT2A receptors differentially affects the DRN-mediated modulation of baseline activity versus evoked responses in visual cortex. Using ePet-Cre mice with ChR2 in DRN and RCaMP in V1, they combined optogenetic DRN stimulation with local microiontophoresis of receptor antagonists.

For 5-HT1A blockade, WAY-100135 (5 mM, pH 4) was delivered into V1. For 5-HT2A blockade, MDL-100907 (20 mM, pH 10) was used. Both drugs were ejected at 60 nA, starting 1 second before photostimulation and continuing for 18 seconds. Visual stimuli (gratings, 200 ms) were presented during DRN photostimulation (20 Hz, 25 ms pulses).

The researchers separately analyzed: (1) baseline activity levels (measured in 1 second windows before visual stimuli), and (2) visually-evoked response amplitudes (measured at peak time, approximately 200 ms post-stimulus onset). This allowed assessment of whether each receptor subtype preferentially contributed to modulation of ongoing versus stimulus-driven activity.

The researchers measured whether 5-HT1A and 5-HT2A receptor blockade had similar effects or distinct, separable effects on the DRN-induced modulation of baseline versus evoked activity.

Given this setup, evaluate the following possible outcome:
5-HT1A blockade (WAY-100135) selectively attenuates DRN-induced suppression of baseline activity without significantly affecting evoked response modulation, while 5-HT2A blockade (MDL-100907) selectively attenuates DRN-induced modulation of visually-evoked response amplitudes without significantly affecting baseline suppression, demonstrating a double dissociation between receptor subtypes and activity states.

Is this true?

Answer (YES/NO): YES